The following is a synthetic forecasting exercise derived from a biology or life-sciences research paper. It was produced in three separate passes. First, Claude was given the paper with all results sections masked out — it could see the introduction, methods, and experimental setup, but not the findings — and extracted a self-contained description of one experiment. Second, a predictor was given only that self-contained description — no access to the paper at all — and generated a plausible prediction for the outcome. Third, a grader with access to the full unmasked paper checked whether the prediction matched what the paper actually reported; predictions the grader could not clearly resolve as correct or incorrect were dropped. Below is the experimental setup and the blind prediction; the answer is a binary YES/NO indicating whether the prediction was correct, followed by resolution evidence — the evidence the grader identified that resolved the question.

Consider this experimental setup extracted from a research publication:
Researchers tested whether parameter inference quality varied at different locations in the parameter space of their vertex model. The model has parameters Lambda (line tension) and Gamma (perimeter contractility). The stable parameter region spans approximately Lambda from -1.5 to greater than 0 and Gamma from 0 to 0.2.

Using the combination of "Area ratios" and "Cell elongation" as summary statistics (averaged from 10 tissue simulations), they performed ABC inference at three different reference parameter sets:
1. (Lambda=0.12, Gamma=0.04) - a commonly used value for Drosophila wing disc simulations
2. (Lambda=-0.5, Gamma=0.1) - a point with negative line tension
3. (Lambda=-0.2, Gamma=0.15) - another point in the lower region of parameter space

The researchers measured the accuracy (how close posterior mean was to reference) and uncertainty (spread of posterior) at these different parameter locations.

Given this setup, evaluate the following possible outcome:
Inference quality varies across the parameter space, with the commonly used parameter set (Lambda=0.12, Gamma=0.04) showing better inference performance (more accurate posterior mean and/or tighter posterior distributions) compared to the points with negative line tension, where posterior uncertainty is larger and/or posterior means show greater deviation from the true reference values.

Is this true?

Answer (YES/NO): NO